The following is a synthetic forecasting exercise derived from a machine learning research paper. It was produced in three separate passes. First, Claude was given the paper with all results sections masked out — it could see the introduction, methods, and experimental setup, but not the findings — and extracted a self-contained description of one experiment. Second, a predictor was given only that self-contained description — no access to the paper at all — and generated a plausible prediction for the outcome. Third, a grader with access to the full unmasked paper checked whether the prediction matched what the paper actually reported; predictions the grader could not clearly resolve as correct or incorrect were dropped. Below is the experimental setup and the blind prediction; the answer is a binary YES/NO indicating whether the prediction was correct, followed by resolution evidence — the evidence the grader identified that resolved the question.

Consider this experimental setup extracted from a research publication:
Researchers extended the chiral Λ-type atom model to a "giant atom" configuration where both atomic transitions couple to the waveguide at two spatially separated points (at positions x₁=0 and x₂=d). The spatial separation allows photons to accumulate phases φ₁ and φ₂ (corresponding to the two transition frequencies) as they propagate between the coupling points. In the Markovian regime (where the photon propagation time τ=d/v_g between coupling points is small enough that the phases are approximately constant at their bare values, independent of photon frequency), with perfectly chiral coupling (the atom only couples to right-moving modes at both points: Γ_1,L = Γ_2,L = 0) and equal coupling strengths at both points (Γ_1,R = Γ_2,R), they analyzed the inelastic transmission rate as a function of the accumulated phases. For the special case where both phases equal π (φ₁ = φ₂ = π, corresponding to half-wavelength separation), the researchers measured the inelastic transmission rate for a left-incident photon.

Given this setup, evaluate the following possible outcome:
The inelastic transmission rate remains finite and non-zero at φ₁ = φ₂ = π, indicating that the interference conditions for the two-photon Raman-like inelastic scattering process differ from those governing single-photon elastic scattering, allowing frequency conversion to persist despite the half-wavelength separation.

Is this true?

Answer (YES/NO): NO